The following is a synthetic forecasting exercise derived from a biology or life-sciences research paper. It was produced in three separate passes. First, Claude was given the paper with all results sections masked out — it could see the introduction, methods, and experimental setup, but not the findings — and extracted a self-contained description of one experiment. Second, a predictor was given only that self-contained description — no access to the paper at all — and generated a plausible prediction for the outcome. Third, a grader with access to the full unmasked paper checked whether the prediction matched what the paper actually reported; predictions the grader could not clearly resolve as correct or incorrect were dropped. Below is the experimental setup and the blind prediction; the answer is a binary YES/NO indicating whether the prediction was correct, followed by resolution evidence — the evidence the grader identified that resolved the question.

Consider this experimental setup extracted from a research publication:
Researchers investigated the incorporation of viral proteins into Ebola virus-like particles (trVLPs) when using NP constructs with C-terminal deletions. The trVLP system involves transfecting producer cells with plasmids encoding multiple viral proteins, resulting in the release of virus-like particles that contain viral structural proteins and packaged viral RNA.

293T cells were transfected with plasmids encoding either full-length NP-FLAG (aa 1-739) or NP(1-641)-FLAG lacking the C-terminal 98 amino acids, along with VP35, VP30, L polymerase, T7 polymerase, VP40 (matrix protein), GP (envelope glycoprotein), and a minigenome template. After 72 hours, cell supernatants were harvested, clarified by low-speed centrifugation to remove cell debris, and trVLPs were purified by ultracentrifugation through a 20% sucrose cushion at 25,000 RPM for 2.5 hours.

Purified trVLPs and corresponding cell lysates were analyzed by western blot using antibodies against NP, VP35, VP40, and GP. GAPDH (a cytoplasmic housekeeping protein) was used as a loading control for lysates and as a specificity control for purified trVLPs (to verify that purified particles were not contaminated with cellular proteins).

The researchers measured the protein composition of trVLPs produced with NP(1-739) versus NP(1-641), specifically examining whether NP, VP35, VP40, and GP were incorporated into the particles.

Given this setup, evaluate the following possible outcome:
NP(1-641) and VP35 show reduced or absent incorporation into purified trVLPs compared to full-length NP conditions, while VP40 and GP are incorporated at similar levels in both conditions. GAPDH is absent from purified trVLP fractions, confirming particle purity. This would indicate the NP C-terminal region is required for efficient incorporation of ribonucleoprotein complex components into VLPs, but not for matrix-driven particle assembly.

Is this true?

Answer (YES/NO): NO